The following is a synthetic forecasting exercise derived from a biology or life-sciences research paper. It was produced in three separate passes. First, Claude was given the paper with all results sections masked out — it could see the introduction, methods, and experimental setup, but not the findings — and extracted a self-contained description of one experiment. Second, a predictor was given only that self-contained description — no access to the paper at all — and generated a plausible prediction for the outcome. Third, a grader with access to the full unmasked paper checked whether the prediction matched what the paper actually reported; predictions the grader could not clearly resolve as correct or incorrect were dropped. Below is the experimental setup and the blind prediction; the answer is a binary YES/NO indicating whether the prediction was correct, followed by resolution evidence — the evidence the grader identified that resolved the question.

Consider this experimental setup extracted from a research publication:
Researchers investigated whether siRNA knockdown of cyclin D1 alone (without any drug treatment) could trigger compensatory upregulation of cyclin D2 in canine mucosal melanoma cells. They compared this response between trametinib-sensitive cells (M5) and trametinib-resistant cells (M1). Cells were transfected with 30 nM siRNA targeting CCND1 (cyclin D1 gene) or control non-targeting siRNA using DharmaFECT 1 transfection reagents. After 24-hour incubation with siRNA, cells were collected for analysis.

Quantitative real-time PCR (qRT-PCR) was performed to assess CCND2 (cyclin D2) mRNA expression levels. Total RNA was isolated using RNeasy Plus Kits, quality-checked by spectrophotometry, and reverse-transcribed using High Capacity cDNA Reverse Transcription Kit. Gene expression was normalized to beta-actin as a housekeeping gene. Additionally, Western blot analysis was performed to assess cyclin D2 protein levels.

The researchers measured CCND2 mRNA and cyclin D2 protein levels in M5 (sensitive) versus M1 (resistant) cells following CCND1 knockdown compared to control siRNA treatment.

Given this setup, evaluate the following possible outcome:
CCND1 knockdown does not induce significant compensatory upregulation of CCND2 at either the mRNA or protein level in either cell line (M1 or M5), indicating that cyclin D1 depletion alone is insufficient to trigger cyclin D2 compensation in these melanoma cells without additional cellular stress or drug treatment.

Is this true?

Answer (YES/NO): NO